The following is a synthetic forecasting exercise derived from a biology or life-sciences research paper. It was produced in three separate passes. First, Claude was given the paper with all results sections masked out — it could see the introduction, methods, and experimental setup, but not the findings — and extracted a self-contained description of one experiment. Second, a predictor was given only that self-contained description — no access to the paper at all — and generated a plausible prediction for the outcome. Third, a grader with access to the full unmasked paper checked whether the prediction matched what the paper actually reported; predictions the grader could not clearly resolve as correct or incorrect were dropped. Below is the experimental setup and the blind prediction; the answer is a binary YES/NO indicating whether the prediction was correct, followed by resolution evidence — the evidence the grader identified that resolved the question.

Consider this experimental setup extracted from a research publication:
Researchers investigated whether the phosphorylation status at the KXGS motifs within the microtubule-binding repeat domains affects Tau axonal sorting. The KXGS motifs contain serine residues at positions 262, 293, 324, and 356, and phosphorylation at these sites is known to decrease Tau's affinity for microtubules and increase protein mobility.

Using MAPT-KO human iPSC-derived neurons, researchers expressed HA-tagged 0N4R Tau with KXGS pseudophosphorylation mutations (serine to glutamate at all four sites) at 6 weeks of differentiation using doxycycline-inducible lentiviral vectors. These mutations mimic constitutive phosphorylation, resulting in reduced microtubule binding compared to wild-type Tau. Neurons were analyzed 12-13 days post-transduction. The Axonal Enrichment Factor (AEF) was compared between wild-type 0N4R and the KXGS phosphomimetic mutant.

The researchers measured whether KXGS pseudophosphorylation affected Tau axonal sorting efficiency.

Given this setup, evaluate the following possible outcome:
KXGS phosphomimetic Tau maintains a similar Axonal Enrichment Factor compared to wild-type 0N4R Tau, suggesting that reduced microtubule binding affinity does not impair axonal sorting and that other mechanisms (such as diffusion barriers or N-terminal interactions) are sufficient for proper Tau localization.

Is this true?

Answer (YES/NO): YES